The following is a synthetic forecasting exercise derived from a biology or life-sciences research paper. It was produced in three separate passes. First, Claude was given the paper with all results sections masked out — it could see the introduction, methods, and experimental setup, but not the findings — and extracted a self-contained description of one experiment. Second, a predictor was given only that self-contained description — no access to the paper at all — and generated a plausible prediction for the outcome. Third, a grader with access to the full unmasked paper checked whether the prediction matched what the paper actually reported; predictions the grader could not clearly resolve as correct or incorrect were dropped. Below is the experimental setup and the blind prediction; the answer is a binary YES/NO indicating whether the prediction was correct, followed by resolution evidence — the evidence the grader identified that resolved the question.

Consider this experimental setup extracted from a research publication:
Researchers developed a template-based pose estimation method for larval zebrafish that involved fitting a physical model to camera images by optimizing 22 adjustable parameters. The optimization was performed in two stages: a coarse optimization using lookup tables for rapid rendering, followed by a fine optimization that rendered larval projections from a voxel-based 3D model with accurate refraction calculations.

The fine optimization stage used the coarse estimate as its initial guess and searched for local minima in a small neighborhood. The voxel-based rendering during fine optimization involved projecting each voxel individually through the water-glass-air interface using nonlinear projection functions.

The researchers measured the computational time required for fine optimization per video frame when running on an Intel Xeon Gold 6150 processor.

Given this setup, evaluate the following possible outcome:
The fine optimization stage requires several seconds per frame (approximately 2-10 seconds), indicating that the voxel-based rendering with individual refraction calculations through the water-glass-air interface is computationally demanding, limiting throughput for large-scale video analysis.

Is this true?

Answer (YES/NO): NO